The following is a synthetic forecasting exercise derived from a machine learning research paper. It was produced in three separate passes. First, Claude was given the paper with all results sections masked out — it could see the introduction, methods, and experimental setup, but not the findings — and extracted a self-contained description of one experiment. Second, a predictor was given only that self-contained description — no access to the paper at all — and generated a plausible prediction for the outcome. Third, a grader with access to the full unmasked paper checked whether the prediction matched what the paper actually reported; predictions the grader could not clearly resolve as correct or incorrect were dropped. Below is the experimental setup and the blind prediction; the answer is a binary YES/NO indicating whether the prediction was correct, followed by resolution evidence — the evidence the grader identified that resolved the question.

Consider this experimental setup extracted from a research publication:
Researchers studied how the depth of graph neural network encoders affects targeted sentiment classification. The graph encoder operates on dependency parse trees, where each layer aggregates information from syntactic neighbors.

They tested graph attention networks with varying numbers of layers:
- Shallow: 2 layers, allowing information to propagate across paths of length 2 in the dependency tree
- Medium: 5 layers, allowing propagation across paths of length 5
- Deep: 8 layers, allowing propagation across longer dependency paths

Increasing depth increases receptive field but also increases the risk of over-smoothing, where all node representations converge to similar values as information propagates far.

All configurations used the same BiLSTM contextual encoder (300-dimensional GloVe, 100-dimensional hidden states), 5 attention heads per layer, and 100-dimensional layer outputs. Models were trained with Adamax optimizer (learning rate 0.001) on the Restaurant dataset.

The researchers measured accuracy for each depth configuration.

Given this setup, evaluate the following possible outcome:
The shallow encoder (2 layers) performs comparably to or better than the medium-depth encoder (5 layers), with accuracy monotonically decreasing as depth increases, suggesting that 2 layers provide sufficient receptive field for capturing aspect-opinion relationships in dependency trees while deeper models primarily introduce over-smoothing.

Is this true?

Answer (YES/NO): NO